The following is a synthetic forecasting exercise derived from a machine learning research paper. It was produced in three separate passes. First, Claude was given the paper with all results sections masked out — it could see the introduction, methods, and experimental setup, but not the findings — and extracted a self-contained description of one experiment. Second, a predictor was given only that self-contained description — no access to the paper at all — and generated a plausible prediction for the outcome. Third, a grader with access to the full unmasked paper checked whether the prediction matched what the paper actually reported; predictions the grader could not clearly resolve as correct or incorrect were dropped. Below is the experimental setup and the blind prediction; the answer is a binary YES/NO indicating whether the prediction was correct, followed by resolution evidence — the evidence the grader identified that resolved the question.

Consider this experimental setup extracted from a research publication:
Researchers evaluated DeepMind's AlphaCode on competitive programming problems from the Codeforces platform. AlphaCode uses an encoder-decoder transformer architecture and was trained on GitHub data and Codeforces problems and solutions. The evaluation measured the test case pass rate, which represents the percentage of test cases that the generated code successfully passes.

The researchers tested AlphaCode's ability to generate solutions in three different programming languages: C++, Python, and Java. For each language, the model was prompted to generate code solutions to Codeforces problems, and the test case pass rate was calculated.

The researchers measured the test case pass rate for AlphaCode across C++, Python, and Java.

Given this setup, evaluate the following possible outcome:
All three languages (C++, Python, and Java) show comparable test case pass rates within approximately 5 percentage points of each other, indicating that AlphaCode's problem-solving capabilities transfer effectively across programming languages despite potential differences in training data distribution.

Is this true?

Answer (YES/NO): NO